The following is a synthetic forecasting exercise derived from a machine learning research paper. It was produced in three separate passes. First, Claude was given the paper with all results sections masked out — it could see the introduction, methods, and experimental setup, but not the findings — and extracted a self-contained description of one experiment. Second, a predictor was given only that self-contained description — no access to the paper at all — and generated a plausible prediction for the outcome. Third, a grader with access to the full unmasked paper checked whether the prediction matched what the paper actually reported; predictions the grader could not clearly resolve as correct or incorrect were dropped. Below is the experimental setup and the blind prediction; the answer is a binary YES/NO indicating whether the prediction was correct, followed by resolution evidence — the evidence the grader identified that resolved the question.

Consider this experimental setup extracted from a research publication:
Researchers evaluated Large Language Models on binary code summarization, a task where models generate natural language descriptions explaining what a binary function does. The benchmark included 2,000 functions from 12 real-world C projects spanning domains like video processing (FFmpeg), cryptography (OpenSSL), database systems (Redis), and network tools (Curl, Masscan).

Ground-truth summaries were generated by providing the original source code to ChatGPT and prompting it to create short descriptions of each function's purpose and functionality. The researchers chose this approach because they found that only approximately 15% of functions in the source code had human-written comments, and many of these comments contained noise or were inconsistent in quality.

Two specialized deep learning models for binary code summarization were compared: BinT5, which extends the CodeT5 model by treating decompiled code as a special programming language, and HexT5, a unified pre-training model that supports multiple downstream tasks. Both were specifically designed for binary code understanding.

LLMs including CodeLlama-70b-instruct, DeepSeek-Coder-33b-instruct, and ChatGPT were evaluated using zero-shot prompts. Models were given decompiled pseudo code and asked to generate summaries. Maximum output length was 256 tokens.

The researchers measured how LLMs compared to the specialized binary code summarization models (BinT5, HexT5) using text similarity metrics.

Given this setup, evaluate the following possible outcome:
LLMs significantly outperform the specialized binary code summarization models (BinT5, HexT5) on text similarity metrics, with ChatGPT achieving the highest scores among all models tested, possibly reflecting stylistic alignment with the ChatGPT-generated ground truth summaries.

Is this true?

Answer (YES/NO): YES